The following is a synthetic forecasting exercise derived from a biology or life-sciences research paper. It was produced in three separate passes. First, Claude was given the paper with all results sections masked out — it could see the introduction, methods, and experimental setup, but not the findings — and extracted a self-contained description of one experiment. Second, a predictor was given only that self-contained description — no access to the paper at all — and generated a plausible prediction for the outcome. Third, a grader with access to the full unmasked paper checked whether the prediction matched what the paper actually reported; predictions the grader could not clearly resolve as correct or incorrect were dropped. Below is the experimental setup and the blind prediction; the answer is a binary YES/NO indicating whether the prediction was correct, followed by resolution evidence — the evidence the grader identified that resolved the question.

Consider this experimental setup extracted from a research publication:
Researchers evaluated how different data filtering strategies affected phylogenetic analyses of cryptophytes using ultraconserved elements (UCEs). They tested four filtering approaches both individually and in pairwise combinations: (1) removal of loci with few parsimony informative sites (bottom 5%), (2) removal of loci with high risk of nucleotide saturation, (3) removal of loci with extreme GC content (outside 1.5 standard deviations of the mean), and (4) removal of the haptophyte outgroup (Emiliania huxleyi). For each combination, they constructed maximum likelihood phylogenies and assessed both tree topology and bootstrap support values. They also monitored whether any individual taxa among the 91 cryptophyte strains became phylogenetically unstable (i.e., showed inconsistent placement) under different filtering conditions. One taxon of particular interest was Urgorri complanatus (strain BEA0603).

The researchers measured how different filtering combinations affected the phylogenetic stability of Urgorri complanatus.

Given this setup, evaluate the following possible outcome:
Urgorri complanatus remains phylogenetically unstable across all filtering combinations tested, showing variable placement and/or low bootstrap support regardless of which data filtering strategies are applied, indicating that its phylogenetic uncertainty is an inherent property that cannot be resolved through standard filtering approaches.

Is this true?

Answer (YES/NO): NO